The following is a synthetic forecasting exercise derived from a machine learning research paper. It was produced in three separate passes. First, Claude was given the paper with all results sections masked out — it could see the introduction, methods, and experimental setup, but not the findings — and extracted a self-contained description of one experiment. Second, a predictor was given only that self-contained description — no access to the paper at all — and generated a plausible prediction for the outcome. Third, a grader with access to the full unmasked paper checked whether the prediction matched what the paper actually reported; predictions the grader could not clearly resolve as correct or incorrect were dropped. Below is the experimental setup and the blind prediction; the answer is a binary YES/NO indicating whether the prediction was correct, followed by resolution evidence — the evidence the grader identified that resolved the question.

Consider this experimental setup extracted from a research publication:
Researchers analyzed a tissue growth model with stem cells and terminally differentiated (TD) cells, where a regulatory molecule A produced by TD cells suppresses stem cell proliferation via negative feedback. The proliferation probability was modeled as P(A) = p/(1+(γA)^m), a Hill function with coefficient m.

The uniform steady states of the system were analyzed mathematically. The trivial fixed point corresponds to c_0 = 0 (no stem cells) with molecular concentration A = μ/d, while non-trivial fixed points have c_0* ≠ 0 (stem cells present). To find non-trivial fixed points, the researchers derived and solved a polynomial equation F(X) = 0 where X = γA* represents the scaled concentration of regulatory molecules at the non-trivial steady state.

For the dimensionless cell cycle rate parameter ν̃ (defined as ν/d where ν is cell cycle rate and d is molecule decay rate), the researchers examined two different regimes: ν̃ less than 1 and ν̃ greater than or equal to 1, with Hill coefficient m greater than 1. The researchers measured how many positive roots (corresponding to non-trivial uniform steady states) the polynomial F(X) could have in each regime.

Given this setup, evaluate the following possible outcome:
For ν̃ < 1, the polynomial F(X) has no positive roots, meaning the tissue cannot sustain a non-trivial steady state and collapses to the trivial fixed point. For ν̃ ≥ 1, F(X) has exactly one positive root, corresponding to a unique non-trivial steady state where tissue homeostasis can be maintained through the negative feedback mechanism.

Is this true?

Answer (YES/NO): NO